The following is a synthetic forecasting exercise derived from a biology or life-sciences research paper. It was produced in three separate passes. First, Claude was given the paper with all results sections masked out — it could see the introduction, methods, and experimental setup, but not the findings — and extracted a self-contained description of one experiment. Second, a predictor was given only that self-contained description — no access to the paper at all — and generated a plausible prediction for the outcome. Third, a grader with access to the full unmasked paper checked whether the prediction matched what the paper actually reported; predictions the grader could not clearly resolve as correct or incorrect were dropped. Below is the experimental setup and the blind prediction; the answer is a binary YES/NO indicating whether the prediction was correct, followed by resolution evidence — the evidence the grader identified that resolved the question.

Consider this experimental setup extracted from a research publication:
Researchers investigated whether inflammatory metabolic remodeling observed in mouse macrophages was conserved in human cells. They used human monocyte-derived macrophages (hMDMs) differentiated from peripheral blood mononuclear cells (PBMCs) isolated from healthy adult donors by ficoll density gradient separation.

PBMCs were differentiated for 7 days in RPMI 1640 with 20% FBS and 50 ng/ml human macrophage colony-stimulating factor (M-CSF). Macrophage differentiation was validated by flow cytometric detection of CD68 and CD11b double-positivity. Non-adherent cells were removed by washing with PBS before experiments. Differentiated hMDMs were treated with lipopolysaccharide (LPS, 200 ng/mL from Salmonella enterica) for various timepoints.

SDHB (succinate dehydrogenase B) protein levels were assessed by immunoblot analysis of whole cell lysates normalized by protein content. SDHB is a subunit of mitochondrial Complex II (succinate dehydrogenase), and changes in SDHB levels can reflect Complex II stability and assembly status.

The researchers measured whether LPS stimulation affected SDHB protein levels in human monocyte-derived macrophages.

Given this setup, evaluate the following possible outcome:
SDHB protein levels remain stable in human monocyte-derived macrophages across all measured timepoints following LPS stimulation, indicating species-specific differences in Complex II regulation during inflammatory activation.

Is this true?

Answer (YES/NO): NO